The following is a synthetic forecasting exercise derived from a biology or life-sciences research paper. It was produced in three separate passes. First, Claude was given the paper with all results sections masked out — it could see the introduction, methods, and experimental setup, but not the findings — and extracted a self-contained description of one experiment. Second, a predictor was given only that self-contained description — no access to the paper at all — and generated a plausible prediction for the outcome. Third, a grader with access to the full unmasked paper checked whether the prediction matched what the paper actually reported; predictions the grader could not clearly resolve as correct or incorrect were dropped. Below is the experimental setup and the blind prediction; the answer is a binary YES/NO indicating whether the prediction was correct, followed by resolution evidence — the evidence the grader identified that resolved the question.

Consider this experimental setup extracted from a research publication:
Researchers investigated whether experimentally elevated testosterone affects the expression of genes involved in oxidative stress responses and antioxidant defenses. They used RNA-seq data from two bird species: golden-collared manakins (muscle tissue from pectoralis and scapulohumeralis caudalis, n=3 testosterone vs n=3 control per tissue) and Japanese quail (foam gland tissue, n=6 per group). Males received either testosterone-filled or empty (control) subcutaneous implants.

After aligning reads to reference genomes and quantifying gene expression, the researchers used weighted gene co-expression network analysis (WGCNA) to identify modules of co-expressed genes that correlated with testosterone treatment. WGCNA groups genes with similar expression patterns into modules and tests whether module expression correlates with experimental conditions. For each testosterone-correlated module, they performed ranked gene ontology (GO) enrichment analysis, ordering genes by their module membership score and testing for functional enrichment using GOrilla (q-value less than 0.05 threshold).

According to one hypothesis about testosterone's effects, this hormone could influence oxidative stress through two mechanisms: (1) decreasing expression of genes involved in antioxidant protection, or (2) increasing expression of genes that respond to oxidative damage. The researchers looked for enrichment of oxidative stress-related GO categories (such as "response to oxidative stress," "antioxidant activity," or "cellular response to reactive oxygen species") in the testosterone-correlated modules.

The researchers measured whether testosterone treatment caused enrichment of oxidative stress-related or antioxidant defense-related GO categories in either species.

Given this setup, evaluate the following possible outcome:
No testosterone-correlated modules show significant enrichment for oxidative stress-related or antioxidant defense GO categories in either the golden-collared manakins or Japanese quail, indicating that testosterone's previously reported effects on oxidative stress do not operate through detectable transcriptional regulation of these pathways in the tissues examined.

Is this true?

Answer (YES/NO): YES